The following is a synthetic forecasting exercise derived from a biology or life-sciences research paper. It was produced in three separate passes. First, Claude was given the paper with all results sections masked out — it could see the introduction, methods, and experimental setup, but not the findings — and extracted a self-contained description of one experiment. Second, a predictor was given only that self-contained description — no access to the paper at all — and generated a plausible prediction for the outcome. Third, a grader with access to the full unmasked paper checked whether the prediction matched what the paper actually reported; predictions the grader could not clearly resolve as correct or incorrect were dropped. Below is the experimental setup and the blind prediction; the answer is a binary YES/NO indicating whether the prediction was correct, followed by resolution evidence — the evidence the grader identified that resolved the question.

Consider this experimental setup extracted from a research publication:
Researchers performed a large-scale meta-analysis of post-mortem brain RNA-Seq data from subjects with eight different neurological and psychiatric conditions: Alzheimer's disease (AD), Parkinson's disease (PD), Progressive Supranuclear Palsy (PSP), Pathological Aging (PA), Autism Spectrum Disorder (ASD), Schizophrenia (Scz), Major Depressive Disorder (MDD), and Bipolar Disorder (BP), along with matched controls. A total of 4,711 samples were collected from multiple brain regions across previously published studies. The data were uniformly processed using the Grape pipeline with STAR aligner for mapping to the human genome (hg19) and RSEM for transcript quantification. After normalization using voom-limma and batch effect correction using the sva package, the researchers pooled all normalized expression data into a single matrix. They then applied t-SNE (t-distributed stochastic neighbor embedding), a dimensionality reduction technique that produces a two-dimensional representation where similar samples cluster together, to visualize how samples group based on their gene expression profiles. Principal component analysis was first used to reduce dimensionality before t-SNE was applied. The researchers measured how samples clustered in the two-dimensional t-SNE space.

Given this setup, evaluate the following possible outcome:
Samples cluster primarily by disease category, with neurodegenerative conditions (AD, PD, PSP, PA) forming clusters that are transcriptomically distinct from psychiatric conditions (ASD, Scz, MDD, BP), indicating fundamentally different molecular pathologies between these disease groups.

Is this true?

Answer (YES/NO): YES